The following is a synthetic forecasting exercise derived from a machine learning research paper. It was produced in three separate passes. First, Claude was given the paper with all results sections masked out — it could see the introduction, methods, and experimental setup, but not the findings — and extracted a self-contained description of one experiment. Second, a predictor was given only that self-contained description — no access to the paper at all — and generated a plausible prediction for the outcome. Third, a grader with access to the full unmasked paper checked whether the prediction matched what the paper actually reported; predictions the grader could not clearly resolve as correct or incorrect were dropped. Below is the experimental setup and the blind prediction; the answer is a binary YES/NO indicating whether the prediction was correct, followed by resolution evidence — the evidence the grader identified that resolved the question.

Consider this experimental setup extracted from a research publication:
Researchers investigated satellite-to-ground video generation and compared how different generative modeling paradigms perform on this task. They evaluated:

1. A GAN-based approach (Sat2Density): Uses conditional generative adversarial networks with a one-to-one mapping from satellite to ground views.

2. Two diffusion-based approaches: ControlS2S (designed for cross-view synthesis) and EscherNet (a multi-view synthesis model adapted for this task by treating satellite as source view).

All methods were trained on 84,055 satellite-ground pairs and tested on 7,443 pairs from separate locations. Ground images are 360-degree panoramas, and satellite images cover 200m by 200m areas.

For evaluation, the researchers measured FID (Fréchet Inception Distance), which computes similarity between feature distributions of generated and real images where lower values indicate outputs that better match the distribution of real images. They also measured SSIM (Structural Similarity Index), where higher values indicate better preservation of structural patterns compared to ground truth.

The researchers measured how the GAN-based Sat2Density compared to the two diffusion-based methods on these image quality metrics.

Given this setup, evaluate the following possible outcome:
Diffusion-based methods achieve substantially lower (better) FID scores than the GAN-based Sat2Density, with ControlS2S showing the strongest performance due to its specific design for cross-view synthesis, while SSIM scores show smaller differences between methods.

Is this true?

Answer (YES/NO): YES